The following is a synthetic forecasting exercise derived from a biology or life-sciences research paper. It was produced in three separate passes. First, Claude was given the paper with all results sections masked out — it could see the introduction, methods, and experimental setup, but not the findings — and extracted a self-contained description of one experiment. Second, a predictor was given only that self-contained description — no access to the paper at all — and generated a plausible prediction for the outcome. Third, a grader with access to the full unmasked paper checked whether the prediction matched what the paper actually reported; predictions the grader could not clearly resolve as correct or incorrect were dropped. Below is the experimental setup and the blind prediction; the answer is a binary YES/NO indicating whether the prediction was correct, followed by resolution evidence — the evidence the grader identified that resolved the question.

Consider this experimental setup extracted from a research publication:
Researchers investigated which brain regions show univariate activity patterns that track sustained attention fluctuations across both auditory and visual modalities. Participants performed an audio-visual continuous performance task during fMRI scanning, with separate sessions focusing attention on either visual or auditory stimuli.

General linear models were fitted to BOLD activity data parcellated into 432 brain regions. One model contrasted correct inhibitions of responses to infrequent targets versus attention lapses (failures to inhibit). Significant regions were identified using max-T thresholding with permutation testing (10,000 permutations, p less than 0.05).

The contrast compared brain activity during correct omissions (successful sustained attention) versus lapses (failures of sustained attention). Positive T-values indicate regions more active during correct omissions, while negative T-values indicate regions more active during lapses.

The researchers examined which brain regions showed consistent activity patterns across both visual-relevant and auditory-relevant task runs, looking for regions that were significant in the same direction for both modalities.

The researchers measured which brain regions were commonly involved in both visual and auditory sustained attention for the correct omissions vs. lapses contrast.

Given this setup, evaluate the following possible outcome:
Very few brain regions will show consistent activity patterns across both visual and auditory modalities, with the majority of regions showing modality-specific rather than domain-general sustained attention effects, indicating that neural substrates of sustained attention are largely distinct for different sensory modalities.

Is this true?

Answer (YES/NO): NO